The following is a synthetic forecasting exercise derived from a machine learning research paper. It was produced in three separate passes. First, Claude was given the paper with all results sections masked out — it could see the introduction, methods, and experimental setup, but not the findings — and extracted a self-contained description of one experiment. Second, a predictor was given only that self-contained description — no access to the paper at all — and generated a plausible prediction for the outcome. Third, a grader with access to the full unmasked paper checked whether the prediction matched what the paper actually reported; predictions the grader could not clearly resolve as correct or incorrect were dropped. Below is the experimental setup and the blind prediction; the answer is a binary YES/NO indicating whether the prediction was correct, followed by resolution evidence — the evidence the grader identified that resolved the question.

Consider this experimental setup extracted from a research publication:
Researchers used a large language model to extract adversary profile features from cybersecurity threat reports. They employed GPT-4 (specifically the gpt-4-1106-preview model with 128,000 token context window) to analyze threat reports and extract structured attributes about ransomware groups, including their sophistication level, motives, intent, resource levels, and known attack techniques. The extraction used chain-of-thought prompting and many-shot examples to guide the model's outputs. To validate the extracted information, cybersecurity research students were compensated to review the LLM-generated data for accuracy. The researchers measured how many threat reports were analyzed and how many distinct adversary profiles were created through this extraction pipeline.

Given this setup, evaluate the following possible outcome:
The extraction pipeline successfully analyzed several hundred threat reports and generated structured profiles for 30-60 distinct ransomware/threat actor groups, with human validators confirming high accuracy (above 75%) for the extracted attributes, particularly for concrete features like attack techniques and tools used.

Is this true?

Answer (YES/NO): NO